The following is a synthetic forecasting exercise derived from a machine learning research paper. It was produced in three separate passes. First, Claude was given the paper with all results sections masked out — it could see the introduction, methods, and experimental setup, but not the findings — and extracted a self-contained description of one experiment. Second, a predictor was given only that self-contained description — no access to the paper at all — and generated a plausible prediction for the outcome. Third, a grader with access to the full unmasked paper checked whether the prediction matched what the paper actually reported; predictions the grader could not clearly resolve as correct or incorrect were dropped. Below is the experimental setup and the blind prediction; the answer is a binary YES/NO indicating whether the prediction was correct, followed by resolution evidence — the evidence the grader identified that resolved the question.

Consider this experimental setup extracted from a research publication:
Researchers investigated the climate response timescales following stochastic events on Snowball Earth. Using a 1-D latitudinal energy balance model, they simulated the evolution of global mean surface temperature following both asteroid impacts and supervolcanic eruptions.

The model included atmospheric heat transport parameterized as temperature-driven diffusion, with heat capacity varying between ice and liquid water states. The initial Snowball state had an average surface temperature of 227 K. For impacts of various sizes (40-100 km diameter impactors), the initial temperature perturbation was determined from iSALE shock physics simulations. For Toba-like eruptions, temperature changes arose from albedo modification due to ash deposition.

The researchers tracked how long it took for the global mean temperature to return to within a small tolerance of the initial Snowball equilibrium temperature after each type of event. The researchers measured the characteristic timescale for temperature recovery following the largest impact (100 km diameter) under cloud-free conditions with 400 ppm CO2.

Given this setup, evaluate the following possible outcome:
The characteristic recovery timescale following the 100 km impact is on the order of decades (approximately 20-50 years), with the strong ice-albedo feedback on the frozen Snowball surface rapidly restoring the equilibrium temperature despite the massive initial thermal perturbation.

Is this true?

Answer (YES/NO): NO